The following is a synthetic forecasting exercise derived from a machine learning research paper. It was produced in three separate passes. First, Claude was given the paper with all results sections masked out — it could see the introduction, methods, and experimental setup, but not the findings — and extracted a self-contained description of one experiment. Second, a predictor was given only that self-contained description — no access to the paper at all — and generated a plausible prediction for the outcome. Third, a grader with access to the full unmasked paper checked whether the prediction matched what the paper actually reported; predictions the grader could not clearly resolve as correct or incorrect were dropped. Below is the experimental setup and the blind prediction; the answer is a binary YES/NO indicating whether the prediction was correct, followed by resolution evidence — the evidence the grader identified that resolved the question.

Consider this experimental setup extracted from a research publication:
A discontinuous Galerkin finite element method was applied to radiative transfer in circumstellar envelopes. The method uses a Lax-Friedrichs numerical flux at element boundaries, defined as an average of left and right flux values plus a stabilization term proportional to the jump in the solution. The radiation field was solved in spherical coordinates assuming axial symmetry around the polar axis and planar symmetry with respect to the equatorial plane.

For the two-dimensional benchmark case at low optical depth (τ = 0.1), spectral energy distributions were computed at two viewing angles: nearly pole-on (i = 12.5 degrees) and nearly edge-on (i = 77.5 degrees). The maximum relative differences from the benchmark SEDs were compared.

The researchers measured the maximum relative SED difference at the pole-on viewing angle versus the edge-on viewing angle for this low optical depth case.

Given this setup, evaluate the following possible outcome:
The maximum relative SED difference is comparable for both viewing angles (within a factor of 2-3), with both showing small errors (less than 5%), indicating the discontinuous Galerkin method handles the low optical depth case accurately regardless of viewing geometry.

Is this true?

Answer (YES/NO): NO